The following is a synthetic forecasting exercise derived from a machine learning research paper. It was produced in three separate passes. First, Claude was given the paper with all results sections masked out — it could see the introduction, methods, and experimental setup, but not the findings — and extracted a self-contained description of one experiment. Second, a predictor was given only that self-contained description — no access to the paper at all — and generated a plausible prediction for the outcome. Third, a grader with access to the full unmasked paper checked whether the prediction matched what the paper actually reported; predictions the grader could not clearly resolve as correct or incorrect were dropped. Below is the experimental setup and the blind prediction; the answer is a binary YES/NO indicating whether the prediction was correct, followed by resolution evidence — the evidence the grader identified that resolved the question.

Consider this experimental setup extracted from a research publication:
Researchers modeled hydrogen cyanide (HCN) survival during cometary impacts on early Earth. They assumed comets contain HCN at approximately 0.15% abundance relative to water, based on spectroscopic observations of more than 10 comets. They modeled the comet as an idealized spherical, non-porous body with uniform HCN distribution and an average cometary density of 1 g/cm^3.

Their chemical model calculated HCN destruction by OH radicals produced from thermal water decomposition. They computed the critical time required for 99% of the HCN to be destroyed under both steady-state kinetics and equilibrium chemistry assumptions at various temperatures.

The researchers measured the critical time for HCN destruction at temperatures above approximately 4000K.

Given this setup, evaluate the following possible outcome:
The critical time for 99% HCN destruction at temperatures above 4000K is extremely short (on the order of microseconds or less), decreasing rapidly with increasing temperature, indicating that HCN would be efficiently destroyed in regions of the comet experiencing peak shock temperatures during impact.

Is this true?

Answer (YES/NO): NO